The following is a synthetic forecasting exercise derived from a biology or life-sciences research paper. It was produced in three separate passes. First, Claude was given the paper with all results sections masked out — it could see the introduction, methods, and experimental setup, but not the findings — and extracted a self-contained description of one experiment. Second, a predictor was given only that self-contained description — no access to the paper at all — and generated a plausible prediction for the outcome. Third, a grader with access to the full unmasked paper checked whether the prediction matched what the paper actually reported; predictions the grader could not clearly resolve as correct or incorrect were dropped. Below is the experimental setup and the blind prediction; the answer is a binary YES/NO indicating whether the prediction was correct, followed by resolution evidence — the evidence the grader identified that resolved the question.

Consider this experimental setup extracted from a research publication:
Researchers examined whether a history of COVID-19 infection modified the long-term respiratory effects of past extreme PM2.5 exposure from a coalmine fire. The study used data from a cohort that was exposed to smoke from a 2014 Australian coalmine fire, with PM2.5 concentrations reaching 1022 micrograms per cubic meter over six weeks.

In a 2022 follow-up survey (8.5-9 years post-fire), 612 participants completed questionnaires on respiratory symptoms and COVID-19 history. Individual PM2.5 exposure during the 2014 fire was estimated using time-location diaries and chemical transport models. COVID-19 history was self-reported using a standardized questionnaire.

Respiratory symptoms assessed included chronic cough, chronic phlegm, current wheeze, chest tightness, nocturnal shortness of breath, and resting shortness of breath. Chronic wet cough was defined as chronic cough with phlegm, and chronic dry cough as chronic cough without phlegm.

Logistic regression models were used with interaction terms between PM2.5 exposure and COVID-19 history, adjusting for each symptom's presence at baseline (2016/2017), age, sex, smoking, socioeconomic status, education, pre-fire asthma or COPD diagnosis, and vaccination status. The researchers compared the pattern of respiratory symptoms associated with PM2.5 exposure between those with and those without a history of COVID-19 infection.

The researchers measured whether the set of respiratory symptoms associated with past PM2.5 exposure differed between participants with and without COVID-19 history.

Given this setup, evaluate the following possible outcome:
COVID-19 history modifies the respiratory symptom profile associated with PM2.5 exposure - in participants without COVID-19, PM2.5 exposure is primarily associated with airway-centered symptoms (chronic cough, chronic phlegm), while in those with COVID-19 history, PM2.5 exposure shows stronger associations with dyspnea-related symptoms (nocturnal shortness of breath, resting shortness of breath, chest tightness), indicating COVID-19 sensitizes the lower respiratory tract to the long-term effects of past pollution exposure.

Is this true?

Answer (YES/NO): NO